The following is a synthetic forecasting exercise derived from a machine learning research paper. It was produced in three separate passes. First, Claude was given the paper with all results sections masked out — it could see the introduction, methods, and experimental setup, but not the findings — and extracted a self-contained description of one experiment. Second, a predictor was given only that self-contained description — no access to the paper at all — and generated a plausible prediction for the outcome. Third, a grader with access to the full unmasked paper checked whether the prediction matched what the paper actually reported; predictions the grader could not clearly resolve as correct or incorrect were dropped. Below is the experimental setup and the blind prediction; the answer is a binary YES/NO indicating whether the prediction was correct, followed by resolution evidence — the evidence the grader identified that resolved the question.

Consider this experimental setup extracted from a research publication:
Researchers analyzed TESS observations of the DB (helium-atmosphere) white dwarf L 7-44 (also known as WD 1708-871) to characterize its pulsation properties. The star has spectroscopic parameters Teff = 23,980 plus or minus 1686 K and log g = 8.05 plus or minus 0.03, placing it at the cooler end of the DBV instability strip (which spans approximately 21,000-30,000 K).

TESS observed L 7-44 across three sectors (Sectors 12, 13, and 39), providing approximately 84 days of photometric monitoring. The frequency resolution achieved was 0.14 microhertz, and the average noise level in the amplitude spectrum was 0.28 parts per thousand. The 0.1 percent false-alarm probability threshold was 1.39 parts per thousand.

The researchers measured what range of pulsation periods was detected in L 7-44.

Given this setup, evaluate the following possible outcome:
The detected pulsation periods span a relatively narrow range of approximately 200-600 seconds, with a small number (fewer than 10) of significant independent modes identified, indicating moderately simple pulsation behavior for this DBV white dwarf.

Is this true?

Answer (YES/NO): NO